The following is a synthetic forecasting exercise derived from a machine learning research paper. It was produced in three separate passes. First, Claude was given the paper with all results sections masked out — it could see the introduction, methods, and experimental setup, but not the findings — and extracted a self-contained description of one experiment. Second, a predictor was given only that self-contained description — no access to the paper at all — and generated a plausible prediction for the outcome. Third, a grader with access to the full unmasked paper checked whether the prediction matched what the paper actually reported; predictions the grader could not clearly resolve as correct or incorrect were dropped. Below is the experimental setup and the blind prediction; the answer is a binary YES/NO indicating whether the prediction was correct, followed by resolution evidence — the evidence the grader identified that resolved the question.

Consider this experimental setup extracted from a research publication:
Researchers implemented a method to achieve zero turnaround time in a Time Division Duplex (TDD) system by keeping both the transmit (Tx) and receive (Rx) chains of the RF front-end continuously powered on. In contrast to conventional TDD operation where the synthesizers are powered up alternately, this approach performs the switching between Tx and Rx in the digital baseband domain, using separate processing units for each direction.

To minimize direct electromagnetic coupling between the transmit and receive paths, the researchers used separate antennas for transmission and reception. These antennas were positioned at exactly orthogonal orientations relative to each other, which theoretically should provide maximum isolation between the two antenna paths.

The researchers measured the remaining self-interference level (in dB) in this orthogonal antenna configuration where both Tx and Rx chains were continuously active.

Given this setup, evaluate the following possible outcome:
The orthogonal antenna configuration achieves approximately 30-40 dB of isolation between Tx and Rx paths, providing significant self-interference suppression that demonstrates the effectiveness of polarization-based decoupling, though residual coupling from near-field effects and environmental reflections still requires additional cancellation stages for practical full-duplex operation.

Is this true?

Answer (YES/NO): NO